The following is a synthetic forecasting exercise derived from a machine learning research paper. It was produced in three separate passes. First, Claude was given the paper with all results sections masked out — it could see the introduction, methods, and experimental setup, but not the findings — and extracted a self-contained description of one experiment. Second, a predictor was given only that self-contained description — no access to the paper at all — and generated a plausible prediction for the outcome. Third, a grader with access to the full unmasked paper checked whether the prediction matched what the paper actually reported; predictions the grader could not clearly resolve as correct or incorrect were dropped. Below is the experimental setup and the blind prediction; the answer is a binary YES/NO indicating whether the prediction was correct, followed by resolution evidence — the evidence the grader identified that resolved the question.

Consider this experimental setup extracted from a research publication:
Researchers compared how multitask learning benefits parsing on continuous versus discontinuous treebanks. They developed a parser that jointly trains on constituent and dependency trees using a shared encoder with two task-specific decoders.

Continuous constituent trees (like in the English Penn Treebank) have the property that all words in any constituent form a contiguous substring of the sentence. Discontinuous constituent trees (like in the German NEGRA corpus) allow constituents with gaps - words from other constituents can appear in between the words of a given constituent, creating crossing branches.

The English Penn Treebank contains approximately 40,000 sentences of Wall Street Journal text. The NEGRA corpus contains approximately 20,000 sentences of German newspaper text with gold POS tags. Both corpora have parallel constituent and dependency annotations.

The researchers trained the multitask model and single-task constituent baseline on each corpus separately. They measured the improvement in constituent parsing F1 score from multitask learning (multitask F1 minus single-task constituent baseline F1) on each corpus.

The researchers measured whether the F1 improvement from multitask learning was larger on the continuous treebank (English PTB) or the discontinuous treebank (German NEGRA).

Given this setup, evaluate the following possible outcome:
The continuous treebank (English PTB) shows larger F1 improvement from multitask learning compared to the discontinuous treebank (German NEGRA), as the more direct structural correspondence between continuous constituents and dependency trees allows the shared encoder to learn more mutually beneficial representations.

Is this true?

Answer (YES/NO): NO